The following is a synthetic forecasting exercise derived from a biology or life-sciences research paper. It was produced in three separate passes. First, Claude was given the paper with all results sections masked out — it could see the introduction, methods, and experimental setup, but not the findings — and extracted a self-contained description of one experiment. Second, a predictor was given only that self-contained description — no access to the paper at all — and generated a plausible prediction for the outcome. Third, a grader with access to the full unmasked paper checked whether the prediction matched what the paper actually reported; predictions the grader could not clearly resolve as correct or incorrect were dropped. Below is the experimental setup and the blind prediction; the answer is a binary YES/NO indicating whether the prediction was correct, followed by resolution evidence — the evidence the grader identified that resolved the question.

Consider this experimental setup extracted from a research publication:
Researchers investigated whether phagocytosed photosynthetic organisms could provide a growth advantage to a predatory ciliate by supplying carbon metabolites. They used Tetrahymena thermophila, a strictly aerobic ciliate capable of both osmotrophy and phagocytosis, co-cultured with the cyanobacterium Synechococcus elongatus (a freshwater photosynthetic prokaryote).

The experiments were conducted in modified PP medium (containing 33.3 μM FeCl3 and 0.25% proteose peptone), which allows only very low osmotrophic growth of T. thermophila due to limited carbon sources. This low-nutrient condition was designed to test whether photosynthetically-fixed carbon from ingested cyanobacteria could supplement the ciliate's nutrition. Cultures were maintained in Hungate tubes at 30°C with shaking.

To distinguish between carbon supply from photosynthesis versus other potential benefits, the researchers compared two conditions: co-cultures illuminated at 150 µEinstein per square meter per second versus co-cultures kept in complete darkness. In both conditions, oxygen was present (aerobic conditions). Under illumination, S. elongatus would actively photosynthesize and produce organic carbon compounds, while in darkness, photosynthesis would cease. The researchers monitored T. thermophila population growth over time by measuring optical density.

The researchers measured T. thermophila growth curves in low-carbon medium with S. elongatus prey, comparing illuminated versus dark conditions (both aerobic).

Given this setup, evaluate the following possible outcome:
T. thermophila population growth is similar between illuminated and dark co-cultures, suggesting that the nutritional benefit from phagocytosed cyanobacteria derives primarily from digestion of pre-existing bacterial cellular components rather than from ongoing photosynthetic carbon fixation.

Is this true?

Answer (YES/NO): NO